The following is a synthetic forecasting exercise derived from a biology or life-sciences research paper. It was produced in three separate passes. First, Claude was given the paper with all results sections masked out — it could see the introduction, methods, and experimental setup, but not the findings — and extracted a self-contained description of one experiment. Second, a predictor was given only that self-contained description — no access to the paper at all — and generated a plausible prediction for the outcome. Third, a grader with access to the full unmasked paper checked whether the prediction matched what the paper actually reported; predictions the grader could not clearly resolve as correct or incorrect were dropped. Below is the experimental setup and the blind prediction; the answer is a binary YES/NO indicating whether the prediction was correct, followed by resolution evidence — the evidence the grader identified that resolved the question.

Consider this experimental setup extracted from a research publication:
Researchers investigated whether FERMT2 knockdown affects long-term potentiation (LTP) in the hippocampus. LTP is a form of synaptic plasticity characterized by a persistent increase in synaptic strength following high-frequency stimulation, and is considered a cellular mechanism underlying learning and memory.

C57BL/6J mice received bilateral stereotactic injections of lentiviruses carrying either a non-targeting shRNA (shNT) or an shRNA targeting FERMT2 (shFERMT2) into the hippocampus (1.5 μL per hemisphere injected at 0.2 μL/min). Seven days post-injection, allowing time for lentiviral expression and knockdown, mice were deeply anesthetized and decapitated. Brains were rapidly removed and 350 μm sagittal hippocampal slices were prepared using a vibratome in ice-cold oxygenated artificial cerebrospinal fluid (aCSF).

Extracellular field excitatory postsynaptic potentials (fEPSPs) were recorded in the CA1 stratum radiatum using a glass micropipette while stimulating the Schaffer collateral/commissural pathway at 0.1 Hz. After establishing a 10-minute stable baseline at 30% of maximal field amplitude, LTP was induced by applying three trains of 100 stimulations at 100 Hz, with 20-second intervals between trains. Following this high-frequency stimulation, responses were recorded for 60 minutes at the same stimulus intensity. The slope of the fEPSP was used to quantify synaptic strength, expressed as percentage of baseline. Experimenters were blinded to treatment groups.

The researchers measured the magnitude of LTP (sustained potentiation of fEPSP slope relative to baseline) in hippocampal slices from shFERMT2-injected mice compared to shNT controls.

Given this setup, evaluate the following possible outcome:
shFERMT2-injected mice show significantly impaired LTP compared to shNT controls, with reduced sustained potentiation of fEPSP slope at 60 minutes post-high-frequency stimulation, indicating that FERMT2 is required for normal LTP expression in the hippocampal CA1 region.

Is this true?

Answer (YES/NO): YES